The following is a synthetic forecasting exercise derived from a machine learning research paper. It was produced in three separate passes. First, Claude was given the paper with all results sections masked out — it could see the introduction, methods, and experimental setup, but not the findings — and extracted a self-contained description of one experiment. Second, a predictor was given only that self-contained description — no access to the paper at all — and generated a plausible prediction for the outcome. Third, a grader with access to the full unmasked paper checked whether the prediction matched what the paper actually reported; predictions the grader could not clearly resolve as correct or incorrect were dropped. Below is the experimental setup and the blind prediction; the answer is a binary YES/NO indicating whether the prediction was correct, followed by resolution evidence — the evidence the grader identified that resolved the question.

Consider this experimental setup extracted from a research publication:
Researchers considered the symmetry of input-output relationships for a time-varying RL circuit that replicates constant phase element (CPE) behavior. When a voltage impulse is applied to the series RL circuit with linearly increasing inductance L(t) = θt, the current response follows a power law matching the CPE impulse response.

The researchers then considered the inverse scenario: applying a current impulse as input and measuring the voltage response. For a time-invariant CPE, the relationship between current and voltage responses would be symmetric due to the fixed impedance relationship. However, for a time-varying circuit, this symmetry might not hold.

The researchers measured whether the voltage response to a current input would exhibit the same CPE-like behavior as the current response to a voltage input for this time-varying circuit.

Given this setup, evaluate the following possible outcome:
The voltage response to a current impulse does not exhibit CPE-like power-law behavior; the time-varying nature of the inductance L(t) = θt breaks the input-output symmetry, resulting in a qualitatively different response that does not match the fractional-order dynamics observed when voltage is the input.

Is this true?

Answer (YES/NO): YES